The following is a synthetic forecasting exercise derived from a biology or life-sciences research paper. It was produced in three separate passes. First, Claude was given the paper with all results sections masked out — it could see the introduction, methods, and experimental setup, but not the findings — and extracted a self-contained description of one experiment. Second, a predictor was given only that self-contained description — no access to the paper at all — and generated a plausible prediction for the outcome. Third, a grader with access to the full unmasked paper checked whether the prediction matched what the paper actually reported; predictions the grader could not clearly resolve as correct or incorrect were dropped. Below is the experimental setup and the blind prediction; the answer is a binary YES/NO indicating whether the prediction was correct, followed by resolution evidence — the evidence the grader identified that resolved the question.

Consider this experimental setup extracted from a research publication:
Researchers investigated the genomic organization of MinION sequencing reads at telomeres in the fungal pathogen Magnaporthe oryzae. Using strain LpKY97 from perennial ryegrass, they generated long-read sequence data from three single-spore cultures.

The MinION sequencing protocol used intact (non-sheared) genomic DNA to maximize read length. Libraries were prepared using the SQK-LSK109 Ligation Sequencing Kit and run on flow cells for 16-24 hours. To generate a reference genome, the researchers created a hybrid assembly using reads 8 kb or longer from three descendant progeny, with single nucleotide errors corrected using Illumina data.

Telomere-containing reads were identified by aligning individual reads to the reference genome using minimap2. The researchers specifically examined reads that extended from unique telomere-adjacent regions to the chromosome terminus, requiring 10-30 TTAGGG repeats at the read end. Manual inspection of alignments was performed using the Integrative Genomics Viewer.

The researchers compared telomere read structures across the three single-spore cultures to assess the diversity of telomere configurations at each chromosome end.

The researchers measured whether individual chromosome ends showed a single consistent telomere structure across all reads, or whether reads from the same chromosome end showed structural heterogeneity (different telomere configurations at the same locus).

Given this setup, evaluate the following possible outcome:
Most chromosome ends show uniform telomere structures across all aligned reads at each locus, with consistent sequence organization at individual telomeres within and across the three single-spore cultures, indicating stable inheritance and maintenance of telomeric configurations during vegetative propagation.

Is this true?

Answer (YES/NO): NO